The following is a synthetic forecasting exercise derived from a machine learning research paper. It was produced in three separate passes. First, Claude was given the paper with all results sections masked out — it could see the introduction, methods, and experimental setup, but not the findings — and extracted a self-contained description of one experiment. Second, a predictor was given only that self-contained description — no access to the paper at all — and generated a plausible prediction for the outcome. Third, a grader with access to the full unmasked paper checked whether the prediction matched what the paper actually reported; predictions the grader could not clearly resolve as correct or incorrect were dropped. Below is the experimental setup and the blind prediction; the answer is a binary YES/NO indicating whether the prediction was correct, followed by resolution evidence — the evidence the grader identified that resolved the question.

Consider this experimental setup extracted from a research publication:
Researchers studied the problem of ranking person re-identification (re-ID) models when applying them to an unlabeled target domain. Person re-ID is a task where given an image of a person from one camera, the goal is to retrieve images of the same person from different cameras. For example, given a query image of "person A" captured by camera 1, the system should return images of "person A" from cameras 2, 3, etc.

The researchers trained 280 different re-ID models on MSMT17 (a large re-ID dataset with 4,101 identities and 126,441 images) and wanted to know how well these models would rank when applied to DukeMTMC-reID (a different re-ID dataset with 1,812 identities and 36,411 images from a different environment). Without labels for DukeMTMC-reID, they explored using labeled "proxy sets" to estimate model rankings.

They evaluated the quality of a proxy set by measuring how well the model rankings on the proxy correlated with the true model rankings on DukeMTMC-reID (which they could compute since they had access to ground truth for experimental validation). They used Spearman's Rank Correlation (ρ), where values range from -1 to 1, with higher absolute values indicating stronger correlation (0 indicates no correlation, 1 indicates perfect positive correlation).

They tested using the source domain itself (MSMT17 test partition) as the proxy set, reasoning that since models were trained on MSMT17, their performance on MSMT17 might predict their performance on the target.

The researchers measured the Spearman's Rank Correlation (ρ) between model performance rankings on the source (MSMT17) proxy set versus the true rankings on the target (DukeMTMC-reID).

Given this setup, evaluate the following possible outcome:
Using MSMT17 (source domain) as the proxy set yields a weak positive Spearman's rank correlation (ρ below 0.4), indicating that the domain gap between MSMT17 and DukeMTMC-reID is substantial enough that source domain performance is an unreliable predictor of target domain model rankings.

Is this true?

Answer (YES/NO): YES